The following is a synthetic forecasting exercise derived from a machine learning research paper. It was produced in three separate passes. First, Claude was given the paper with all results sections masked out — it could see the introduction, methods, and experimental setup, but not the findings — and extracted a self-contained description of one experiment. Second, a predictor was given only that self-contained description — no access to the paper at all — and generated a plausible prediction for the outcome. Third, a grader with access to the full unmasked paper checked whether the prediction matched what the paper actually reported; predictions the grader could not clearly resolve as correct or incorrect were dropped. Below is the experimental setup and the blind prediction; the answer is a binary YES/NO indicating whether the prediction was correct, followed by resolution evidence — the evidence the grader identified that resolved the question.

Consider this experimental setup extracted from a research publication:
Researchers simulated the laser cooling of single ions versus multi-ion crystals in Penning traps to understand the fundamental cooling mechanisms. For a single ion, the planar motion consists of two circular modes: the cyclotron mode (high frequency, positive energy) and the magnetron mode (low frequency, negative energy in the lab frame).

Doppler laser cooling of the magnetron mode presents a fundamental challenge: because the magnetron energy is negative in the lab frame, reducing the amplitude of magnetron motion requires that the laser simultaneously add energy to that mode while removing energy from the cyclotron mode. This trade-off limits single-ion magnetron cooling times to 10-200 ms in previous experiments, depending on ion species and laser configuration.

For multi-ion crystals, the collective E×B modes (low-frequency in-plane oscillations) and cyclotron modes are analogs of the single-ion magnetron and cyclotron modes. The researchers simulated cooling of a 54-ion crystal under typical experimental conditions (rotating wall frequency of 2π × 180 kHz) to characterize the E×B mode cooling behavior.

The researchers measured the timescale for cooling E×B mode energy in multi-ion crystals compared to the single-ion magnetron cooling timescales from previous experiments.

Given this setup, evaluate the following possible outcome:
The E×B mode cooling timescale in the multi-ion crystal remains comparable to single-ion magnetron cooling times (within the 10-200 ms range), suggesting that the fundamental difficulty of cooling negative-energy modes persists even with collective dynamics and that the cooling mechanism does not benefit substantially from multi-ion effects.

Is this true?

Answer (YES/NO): YES